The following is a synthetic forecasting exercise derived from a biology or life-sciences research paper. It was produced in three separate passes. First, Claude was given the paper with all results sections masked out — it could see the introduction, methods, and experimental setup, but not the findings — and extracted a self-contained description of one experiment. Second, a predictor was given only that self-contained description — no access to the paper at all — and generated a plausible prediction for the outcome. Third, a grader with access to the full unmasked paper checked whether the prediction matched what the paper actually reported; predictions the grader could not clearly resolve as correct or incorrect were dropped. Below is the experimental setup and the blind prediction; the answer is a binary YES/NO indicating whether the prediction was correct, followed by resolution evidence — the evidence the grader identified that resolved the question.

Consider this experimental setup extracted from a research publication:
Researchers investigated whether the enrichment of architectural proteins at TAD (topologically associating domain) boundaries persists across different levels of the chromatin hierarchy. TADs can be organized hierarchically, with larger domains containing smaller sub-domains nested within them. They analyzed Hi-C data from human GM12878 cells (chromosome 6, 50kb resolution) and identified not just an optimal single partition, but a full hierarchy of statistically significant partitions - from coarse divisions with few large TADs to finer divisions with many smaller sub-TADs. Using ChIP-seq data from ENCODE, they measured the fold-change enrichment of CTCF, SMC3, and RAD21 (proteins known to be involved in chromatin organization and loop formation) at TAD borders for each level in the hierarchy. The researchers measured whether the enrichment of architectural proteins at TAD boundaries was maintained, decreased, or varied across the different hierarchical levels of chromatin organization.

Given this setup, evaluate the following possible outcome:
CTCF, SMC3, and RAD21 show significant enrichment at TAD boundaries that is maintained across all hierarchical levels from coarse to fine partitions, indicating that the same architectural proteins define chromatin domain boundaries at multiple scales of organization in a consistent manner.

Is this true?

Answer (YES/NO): NO